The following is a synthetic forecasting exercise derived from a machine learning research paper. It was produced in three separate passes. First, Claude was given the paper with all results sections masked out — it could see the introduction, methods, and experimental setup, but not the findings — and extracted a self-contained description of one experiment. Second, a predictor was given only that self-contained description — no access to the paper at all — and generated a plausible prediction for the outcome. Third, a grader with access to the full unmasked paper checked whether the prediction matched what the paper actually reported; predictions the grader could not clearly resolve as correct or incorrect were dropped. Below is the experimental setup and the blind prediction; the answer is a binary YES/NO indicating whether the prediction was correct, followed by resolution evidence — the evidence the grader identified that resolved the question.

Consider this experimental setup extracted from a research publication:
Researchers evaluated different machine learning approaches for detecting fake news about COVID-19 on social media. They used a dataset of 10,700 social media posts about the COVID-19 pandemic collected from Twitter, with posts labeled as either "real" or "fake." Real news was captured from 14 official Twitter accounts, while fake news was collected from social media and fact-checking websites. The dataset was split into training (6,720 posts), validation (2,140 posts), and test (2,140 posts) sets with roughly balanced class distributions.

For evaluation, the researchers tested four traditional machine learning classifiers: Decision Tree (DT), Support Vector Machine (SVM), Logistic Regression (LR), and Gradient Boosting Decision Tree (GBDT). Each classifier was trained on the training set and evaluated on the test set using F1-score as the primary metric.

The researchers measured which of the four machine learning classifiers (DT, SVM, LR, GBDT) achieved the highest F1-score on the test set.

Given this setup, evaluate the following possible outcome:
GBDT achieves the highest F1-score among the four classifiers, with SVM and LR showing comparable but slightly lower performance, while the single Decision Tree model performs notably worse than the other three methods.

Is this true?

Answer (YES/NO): NO